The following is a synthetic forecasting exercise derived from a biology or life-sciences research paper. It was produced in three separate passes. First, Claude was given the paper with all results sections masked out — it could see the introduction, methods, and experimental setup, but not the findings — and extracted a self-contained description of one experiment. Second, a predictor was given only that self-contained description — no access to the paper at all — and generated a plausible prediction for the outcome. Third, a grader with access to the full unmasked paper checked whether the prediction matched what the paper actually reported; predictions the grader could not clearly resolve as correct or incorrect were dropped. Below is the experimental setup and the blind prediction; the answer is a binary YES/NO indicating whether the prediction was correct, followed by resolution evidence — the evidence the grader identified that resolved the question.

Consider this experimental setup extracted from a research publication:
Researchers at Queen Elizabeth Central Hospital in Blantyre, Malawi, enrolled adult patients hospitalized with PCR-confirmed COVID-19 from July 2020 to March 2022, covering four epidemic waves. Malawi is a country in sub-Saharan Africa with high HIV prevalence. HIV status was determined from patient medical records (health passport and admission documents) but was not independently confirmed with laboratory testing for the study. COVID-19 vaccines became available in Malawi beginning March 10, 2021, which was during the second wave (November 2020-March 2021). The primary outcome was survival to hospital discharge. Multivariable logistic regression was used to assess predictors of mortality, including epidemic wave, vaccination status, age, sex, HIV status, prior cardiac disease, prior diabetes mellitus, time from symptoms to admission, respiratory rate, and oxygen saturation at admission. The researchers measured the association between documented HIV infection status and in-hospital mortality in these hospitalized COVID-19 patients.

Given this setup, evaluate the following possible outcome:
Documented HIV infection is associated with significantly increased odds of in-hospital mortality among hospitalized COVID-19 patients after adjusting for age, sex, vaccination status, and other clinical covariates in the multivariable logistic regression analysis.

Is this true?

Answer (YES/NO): NO